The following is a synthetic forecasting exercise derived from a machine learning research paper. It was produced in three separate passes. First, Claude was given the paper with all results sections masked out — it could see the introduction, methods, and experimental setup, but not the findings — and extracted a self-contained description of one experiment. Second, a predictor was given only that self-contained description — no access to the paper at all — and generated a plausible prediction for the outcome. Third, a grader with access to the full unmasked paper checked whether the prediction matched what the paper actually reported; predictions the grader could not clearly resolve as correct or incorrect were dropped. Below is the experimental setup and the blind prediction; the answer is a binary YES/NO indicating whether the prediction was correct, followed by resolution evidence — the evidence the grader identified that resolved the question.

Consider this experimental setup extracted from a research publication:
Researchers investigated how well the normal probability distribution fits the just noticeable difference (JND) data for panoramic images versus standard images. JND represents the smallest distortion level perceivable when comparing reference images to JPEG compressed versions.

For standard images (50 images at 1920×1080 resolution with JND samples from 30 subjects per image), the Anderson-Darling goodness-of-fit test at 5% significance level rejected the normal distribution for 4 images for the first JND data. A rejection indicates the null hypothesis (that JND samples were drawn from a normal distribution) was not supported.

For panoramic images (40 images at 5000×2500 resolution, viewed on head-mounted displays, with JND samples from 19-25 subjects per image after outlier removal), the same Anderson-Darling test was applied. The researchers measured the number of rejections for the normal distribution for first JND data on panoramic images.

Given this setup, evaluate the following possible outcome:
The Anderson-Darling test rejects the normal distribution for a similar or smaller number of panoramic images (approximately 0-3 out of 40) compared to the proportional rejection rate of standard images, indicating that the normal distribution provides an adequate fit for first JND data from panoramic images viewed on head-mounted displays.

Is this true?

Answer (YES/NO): YES